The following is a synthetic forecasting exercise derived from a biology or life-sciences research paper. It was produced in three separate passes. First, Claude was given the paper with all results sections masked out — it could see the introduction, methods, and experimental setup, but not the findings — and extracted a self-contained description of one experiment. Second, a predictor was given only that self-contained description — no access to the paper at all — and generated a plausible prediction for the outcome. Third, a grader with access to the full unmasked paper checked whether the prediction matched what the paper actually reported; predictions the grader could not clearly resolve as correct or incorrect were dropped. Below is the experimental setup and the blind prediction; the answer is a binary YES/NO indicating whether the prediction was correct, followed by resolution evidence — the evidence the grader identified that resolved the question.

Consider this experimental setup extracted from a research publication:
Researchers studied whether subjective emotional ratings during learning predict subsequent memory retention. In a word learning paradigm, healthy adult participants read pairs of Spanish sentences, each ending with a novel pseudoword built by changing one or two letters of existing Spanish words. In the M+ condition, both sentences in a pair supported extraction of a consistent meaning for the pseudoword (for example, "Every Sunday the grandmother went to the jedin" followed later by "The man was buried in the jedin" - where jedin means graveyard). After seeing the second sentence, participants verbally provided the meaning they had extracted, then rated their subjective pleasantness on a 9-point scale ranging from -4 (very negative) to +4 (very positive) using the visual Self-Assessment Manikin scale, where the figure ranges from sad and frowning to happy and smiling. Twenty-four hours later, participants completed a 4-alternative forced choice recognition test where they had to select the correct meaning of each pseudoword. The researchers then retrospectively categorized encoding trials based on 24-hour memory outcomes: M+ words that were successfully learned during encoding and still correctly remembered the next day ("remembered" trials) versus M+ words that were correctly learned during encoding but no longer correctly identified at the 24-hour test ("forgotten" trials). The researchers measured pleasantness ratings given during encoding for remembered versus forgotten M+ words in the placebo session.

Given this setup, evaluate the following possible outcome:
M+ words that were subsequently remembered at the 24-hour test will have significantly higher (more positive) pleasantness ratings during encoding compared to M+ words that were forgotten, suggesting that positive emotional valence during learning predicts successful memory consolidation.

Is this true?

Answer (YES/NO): YES